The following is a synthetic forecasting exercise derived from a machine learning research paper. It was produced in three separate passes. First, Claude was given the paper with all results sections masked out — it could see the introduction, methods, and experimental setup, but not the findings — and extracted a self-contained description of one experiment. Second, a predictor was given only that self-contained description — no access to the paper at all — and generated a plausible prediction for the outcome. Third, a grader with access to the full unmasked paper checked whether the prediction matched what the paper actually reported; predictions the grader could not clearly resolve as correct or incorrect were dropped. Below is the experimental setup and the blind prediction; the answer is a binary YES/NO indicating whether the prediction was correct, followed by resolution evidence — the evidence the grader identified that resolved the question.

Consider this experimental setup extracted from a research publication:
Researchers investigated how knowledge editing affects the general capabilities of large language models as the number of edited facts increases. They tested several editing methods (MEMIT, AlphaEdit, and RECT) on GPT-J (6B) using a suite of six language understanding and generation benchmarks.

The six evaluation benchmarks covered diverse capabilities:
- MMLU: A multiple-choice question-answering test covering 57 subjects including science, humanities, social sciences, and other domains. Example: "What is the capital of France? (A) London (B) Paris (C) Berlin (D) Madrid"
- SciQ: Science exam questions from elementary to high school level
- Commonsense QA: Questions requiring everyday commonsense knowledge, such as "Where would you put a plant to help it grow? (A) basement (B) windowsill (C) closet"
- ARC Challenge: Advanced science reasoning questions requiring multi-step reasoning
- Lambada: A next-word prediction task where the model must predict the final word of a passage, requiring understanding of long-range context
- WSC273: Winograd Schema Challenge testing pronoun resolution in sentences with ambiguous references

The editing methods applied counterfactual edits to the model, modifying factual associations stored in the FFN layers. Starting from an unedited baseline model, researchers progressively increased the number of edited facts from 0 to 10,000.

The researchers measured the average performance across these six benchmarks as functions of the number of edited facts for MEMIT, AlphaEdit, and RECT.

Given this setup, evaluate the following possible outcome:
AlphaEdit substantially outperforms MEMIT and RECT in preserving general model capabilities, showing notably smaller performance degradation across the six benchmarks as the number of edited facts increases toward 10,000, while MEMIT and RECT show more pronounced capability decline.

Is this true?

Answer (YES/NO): NO